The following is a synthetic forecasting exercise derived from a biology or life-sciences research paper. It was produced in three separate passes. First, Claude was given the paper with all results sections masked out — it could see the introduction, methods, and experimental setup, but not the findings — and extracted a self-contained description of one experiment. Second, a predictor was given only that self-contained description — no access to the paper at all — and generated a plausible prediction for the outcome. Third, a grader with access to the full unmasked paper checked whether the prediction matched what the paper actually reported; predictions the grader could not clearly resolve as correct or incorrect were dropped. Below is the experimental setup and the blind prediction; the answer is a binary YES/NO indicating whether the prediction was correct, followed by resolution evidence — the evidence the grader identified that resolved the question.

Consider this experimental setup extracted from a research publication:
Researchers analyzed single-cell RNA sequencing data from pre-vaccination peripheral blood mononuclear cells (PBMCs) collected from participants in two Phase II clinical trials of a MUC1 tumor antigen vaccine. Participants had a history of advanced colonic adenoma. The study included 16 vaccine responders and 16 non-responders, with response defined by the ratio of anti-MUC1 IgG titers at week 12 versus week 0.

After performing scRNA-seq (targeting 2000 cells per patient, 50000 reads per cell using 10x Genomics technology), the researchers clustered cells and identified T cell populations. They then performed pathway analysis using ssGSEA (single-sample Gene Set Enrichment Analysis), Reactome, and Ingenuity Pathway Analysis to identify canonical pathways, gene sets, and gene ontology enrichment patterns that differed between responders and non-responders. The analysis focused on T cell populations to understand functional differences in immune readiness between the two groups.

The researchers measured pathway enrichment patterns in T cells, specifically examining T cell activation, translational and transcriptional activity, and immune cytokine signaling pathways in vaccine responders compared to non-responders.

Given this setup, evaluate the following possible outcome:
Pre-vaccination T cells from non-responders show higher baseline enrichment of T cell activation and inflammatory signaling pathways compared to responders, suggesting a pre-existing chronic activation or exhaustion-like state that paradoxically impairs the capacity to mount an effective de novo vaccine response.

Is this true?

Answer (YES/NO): NO